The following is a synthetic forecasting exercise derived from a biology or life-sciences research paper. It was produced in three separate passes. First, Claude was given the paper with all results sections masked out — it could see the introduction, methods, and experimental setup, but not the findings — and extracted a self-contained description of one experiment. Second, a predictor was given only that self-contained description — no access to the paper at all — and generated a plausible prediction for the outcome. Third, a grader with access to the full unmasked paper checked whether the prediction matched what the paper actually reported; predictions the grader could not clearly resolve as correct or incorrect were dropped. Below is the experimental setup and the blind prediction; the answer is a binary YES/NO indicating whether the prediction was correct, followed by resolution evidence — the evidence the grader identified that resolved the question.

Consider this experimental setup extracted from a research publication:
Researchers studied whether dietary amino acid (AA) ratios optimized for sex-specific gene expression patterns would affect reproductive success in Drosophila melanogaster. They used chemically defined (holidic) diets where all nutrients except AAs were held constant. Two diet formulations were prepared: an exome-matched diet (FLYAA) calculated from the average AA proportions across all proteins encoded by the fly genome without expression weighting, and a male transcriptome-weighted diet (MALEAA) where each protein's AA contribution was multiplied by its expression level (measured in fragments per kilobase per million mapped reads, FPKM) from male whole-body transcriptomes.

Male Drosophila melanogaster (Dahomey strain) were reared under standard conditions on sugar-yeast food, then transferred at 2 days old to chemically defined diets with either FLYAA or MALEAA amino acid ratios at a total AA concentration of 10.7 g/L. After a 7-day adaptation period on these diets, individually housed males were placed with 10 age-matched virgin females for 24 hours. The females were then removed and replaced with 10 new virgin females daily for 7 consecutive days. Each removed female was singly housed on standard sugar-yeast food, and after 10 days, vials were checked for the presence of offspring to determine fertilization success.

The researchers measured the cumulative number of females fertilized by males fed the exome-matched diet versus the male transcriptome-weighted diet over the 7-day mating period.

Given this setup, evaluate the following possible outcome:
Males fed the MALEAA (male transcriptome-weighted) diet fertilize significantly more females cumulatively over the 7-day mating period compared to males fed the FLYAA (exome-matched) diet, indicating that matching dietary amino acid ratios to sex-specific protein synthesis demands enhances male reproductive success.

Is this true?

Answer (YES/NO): NO